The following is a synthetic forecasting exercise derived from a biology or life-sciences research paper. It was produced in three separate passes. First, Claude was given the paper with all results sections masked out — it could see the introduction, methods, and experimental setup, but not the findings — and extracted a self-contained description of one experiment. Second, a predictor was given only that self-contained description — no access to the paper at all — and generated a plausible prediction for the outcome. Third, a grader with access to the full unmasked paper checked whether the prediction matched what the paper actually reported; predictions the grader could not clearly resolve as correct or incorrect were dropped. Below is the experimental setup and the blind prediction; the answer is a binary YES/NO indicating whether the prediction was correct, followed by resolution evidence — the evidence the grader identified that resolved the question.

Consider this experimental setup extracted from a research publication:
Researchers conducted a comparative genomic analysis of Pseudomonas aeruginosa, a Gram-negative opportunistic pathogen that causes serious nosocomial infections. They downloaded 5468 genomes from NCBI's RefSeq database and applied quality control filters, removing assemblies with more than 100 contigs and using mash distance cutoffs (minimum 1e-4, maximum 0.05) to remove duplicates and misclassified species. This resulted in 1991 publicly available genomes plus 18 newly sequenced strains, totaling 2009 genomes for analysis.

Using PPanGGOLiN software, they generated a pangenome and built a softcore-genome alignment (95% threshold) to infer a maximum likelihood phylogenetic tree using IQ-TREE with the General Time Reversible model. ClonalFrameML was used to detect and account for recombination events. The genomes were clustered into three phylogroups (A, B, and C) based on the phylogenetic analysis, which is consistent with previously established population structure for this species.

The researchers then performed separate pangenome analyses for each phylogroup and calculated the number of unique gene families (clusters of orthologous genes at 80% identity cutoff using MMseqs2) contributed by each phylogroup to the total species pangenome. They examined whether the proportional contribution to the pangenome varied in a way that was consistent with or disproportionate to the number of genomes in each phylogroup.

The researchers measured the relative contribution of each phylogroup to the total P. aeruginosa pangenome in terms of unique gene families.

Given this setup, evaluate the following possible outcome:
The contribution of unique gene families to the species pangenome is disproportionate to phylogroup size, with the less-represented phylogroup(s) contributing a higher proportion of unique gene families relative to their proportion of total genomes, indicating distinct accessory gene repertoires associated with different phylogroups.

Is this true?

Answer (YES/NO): YES